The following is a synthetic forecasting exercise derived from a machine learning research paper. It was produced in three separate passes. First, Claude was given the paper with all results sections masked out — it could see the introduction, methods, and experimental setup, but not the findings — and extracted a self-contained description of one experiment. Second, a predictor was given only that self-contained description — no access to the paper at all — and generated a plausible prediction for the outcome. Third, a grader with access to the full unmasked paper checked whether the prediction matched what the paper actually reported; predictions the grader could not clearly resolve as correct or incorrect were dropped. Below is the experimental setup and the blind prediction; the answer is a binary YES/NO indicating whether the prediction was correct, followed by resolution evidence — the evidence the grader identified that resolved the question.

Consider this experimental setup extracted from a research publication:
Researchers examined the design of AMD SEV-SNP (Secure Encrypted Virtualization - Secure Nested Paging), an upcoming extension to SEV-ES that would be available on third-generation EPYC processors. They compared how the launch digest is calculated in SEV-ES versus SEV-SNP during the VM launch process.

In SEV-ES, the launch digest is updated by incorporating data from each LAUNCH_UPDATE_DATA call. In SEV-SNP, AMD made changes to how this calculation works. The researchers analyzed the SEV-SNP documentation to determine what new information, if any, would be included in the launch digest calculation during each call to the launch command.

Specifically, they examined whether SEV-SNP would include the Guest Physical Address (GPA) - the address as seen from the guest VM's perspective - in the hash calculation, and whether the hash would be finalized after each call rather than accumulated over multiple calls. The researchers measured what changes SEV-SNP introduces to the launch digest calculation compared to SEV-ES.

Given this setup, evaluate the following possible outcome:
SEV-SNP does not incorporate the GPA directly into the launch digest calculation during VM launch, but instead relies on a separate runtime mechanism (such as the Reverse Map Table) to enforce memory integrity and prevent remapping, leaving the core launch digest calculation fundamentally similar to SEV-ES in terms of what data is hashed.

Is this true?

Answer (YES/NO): NO